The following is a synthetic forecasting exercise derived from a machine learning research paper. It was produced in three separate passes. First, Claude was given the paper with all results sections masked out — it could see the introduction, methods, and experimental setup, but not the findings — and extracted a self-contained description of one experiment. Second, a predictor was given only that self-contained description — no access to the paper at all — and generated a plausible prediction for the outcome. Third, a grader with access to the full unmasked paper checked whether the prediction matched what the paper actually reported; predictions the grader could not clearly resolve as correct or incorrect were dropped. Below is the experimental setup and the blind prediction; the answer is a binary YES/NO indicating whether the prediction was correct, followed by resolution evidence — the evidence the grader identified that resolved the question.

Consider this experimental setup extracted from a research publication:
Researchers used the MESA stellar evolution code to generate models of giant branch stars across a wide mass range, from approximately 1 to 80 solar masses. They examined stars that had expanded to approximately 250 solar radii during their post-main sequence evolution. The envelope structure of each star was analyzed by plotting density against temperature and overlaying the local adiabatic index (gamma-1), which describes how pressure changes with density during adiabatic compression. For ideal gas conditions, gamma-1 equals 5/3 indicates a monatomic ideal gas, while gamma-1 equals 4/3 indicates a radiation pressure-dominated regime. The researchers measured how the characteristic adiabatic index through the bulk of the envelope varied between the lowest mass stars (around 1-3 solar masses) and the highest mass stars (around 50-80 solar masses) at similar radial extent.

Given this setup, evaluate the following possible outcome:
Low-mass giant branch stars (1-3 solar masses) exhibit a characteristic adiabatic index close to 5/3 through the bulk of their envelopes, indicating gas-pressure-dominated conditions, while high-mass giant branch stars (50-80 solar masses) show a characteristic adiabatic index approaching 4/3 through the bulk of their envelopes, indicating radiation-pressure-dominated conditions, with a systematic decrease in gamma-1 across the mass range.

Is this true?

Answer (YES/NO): YES